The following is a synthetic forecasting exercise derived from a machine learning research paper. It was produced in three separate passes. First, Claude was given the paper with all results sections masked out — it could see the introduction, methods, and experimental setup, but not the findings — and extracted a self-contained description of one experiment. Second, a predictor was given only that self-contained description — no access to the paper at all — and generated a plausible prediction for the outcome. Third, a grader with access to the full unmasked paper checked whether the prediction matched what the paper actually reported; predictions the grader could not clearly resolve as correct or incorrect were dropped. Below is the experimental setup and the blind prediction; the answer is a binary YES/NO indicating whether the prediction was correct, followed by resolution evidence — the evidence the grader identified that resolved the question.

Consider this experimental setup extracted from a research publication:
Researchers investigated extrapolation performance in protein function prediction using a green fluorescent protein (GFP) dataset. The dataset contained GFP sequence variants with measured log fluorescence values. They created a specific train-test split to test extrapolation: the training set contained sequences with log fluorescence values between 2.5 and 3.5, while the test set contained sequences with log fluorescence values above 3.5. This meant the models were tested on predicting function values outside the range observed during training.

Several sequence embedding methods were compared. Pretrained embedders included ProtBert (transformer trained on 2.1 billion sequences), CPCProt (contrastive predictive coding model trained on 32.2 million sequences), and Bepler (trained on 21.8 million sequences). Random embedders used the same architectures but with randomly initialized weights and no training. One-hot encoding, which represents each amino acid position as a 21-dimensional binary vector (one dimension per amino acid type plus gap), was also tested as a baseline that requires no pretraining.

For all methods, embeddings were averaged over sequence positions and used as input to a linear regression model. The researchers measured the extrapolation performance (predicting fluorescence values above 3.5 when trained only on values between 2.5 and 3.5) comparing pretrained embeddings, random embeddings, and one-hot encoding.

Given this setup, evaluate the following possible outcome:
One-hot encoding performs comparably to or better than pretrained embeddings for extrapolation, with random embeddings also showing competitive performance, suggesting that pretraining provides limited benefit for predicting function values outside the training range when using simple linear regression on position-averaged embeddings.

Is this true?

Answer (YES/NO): YES